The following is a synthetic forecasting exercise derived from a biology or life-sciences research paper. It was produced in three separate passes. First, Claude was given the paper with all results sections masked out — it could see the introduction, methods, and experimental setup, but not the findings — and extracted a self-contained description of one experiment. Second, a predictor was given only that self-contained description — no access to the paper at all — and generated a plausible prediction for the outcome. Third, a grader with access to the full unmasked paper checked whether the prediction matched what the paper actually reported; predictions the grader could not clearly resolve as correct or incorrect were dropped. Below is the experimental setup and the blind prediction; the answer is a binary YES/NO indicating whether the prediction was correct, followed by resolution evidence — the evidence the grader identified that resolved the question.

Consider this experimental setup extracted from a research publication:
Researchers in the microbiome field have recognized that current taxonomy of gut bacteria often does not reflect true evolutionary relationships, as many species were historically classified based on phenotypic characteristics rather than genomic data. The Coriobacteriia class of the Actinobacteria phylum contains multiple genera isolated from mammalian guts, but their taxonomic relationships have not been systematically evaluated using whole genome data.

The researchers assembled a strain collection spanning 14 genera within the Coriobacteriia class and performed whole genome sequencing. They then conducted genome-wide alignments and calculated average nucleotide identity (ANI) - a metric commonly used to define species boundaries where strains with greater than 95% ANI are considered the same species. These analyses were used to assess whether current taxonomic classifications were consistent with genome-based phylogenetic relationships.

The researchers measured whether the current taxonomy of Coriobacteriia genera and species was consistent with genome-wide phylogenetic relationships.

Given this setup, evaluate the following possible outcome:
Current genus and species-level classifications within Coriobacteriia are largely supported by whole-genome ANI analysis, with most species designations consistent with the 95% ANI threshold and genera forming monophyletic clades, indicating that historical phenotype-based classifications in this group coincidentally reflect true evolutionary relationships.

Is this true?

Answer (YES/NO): NO